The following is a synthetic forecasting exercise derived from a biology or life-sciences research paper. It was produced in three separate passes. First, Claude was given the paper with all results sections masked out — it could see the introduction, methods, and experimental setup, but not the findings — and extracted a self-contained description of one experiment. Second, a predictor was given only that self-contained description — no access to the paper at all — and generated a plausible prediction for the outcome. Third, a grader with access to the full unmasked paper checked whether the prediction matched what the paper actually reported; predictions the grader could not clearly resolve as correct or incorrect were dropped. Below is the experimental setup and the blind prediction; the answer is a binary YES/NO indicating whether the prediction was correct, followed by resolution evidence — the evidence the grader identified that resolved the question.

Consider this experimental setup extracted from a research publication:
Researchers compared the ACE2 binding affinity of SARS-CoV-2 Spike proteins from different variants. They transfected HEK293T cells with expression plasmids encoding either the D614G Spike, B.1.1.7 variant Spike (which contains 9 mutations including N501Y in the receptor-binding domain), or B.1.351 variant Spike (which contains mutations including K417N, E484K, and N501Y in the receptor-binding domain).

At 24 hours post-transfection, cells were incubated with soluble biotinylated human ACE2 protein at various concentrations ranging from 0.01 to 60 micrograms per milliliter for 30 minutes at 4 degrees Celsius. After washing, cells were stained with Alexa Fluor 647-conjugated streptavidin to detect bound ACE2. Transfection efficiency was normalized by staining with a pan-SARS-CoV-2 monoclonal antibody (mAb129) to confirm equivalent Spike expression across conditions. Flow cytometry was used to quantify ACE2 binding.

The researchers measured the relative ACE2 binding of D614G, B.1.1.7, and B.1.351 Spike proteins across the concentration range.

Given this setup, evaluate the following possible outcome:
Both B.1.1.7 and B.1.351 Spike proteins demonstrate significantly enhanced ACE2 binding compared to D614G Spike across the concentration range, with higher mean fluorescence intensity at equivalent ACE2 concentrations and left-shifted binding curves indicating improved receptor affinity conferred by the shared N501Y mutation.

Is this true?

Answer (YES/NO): YES